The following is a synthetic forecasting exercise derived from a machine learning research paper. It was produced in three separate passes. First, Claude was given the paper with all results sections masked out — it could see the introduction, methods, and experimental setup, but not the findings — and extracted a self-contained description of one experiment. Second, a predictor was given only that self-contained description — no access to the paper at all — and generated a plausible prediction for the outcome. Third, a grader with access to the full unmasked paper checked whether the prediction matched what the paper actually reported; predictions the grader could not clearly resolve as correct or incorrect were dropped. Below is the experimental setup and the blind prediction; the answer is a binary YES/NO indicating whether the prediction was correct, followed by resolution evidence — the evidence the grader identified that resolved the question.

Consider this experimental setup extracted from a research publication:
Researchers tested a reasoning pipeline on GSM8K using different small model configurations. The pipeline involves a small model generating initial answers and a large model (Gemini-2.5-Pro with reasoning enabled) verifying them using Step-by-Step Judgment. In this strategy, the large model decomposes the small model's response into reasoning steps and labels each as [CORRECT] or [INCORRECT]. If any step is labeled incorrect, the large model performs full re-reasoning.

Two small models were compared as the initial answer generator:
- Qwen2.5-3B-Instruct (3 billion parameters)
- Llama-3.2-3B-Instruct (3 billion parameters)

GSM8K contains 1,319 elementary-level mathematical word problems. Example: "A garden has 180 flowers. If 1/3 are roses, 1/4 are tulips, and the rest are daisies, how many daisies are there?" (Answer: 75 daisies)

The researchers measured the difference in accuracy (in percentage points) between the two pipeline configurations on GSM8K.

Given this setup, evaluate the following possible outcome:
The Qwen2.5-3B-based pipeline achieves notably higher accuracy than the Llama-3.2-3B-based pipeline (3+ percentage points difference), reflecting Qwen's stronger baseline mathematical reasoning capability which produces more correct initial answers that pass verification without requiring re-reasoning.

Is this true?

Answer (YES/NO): NO